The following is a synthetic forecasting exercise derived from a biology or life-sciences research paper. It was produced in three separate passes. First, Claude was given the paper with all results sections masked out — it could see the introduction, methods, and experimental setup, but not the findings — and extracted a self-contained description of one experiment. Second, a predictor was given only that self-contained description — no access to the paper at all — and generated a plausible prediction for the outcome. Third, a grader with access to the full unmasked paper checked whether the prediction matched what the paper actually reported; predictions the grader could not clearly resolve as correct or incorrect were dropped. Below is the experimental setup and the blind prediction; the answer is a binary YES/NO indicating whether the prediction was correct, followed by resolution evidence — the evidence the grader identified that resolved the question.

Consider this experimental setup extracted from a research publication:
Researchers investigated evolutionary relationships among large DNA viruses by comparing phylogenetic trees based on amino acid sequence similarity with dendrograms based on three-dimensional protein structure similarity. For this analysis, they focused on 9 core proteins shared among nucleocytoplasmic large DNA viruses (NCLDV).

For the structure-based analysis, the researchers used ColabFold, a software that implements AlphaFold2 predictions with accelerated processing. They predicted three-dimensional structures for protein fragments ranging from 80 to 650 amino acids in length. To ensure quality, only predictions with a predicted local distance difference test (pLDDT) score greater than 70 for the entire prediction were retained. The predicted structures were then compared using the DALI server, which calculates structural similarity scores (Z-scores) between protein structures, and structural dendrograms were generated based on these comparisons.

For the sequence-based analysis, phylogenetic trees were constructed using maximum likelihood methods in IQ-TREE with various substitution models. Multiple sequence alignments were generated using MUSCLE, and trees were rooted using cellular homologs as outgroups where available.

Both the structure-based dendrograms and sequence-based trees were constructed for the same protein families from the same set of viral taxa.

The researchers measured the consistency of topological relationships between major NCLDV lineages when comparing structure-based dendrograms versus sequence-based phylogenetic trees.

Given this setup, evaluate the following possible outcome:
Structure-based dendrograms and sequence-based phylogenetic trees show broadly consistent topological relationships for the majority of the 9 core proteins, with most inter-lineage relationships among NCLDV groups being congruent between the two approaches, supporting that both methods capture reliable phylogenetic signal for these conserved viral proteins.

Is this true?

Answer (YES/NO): YES